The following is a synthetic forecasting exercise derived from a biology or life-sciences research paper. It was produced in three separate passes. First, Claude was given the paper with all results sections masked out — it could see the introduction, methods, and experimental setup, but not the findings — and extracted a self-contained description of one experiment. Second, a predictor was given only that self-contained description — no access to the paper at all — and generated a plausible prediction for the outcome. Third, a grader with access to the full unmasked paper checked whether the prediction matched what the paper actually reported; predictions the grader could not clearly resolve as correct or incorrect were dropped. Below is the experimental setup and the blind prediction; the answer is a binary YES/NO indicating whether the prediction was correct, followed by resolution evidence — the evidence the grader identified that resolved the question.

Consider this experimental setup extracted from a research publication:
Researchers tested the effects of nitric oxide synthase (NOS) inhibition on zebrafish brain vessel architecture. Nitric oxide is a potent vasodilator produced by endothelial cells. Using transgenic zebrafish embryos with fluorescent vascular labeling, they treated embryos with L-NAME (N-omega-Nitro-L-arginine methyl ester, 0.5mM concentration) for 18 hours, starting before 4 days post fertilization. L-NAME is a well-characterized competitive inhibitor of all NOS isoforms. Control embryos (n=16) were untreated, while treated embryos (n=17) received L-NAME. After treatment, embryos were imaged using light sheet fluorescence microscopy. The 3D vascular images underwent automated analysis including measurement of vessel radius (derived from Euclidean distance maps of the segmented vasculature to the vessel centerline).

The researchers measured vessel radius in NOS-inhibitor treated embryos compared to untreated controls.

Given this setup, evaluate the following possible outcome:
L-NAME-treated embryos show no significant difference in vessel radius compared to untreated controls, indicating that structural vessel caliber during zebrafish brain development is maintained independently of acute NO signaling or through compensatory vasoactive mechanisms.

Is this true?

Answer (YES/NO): YES